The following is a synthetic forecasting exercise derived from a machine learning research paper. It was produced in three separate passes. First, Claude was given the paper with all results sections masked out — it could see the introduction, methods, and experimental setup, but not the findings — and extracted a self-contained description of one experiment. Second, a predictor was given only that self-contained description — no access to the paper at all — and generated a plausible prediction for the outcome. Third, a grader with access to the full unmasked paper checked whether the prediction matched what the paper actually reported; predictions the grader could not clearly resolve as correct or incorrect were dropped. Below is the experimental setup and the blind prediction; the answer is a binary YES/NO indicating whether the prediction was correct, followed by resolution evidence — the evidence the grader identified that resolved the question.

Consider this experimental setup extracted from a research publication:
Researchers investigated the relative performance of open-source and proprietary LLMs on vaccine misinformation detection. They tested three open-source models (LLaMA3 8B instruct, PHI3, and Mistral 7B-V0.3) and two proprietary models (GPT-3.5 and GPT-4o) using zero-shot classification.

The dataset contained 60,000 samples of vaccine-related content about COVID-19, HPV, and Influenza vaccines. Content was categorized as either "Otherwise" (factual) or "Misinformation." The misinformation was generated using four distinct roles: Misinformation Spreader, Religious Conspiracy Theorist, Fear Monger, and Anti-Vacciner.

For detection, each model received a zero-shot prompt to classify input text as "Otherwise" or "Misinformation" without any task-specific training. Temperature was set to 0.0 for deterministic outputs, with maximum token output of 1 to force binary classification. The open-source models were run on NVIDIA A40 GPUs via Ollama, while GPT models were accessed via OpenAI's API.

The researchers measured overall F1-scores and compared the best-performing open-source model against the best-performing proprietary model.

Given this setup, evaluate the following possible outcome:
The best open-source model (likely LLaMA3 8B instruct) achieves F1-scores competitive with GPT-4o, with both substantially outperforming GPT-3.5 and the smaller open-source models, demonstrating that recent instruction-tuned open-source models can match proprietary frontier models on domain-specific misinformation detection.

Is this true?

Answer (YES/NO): NO